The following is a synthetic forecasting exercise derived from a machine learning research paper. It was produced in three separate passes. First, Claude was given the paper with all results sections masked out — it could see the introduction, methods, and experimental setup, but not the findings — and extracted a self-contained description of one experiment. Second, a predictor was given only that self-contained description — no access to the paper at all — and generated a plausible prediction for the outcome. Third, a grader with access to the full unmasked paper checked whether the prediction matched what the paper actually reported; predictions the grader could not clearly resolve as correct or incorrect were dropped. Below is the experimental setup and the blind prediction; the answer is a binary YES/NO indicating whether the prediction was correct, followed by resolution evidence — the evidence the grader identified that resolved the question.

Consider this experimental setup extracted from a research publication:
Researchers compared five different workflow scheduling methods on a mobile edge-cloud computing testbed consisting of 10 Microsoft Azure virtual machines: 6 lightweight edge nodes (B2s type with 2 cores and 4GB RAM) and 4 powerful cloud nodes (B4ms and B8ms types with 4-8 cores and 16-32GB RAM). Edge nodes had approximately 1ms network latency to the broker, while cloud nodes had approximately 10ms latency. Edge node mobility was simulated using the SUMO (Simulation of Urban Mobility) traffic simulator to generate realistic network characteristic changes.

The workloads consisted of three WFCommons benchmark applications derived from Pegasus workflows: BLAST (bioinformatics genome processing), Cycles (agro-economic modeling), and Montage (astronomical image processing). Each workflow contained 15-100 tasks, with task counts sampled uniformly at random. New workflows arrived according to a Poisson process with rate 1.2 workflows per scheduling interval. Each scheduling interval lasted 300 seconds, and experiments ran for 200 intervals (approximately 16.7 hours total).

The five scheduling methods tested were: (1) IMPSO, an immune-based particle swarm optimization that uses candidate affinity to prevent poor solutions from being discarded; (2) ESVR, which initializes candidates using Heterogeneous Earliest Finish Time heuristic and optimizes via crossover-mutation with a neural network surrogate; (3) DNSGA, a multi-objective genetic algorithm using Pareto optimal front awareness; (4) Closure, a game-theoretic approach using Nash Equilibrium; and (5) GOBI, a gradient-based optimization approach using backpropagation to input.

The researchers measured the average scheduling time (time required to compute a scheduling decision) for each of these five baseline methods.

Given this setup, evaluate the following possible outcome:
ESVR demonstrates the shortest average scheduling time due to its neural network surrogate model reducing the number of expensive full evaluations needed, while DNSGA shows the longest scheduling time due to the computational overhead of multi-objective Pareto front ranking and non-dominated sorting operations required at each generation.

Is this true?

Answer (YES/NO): NO